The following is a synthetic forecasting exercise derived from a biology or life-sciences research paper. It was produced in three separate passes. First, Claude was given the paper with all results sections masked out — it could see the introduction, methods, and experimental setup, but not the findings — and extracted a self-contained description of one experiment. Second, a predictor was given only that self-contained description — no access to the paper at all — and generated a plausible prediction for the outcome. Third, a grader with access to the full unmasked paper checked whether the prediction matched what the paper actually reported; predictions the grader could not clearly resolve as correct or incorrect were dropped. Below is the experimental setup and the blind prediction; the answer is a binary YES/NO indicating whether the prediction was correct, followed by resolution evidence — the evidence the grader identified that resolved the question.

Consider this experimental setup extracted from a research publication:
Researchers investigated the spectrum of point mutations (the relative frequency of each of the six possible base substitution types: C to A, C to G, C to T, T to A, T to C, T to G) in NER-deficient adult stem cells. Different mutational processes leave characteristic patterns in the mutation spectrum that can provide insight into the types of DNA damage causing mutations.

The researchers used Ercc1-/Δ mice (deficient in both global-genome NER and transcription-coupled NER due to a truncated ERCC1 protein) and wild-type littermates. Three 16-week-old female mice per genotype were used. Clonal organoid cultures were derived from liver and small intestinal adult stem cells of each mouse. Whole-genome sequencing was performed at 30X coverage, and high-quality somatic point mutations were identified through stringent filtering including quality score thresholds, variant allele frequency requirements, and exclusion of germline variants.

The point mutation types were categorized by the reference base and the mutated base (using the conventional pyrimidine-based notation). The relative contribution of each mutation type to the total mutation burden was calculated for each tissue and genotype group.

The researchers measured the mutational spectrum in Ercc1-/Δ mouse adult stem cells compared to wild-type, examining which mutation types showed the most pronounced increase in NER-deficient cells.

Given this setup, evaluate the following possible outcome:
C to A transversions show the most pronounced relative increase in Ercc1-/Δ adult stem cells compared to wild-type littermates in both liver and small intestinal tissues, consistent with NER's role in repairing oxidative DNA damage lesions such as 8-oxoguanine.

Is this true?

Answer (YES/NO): NO